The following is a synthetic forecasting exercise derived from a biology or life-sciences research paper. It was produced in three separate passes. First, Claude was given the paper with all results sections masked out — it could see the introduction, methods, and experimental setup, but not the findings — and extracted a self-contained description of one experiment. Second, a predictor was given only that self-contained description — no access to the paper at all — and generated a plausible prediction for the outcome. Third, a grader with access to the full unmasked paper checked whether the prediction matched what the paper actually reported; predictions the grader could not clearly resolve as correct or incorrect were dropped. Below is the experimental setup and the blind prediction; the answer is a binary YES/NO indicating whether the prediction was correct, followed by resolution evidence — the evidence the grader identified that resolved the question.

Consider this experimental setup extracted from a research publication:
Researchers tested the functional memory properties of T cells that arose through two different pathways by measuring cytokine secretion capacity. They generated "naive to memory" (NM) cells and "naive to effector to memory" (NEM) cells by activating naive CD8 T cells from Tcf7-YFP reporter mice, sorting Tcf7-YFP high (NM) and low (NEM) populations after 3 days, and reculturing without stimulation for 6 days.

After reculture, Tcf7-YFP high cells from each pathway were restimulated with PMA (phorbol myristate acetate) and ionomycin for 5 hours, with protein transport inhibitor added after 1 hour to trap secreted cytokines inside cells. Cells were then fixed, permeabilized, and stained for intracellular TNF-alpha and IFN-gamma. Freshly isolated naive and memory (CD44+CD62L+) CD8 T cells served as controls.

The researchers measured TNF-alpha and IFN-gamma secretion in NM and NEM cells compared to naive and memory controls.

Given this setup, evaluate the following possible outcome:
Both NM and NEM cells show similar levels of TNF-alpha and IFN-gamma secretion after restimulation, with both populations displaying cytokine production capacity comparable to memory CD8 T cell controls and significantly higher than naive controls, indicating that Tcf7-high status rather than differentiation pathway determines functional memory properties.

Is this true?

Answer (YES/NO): YES